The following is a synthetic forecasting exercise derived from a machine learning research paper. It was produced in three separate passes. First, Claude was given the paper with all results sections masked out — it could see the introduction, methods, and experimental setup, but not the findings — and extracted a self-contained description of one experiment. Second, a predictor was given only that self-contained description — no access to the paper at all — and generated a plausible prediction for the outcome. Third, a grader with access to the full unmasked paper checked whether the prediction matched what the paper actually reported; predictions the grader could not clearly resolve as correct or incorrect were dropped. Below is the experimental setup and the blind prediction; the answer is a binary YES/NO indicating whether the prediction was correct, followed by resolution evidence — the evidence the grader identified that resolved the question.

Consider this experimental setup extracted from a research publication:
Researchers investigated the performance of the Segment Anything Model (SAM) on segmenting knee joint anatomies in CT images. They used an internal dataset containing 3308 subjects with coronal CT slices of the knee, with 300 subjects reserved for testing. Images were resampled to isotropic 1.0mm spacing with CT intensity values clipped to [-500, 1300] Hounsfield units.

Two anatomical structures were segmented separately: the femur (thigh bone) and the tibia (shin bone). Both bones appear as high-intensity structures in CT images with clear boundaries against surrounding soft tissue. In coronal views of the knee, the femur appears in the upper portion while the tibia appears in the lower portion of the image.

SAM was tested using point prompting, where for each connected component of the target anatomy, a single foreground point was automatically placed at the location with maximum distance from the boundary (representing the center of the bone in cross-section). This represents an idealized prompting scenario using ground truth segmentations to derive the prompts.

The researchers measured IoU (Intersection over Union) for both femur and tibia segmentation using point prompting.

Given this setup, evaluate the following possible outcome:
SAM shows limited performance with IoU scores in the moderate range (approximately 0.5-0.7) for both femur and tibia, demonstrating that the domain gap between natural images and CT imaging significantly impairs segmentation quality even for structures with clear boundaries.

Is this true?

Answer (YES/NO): YES